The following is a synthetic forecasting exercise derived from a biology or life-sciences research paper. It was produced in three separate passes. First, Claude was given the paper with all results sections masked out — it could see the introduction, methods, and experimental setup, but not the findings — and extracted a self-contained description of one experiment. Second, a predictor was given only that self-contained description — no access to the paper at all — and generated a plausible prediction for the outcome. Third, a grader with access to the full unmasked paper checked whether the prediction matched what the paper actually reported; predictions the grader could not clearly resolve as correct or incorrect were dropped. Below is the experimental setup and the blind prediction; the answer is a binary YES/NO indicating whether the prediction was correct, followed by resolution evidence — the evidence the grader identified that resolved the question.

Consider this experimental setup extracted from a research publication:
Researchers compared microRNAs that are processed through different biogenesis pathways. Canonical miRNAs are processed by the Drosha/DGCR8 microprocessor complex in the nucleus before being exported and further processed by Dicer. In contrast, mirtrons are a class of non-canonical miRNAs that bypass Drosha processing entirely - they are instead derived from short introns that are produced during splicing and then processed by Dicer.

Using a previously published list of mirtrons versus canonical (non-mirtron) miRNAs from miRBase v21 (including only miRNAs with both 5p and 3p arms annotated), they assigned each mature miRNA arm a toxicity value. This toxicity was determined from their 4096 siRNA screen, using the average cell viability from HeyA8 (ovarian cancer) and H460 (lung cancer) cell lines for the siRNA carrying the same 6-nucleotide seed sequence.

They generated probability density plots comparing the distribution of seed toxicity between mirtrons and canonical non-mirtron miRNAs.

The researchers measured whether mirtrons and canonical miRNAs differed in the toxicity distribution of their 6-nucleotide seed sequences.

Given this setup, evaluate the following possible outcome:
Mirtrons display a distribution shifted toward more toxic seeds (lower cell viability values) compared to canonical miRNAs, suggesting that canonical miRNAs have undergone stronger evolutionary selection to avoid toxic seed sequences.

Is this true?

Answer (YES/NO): YES